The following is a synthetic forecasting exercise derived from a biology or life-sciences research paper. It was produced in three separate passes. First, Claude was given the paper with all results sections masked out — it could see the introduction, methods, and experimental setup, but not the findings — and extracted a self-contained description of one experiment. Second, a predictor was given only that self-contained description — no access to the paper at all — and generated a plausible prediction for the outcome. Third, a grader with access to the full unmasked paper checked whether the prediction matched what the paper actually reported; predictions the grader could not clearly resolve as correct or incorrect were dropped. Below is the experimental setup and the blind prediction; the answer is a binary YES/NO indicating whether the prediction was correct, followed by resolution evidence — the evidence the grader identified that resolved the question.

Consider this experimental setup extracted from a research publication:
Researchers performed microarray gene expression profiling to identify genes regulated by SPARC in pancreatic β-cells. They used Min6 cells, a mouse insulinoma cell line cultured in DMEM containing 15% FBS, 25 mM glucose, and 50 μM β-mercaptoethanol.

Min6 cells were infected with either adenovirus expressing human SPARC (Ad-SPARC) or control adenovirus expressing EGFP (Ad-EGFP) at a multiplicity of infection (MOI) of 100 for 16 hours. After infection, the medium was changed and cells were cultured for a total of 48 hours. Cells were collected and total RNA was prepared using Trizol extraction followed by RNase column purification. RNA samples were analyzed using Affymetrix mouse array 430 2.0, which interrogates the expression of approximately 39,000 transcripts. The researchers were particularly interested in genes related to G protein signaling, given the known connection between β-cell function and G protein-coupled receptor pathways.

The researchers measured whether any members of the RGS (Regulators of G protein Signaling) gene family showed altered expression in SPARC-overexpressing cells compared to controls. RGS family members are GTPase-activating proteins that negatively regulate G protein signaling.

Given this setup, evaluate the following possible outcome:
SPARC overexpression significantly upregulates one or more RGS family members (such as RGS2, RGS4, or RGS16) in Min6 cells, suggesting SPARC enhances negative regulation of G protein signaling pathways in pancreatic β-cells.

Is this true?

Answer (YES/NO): NO